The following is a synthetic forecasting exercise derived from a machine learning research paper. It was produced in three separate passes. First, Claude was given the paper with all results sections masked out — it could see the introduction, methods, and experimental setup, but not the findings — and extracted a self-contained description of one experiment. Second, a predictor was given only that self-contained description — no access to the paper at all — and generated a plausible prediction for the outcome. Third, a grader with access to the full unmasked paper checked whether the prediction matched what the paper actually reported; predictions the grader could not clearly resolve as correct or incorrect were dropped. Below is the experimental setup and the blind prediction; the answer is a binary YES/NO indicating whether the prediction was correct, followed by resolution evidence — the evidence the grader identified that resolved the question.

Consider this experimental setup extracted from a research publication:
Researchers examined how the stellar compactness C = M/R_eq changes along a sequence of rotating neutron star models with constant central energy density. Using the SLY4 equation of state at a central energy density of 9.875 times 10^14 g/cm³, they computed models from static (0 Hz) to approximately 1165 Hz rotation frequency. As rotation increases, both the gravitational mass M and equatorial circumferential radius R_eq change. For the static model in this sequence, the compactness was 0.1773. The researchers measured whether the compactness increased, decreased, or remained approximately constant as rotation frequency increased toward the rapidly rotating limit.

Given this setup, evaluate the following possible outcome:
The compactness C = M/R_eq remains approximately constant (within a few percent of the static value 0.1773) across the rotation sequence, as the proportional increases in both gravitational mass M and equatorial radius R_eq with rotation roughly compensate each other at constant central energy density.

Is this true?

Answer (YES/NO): NO